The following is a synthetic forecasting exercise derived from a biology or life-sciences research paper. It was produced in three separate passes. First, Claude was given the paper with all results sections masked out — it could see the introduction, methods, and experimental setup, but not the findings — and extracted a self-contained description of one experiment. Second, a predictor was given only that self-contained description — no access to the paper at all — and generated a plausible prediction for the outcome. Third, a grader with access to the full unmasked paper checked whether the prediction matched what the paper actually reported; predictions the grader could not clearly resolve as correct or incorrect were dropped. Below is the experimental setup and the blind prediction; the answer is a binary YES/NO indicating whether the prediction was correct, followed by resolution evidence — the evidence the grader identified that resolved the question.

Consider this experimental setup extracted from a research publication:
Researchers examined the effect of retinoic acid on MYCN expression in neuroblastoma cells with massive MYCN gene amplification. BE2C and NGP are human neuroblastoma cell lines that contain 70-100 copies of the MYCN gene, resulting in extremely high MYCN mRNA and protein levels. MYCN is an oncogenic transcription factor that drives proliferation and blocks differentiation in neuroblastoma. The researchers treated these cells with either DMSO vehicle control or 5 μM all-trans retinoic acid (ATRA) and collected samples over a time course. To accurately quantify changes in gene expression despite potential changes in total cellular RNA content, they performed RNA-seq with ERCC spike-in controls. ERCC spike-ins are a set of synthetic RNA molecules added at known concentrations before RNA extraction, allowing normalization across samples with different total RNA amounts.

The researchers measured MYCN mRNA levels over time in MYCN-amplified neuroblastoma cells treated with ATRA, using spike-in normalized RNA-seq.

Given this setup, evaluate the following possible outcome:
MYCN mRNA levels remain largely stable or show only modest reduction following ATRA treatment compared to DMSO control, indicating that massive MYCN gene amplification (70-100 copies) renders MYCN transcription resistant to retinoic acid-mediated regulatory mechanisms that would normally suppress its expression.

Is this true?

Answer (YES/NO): NO